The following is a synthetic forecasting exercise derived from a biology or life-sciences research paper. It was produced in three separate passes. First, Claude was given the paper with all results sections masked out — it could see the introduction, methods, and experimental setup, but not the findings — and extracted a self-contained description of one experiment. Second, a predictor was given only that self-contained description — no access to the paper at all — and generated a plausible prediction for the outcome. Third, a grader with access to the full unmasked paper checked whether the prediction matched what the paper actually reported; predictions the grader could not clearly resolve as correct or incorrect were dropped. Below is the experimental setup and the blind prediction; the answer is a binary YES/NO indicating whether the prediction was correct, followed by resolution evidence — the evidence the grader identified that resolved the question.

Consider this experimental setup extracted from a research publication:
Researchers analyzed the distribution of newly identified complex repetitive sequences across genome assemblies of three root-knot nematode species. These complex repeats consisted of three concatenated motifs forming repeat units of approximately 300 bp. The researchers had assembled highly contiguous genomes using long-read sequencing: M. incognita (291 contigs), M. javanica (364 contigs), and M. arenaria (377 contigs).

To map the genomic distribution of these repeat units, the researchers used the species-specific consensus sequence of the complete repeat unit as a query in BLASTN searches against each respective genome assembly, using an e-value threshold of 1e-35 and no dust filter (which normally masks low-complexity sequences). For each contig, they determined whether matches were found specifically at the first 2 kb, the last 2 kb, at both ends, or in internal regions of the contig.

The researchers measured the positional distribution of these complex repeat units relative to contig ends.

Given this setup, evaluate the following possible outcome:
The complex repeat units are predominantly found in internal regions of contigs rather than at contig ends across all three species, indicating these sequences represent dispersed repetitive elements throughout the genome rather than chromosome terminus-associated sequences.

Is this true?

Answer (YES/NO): NO